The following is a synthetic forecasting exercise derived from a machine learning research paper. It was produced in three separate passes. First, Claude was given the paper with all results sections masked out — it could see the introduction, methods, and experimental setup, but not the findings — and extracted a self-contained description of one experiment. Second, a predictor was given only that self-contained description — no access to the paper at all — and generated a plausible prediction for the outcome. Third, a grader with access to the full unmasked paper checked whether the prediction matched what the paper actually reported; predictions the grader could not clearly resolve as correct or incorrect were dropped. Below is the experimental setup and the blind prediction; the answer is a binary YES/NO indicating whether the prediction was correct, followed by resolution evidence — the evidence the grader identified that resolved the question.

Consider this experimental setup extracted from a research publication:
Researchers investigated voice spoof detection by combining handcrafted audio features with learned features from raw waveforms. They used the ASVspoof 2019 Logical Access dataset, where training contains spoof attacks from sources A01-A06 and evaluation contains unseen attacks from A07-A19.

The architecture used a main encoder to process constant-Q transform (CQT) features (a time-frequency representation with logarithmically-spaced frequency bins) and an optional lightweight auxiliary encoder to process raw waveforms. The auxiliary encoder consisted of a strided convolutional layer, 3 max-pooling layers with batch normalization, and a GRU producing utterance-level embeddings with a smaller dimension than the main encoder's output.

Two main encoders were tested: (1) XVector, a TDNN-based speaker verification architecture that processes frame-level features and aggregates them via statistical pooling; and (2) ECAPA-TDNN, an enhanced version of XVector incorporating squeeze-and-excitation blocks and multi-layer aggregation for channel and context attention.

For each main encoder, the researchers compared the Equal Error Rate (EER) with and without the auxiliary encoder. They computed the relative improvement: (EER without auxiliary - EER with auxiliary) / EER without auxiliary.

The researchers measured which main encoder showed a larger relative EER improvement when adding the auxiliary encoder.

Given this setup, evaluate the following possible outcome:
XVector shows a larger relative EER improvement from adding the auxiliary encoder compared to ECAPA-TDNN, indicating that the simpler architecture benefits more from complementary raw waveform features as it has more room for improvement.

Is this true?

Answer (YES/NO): YES